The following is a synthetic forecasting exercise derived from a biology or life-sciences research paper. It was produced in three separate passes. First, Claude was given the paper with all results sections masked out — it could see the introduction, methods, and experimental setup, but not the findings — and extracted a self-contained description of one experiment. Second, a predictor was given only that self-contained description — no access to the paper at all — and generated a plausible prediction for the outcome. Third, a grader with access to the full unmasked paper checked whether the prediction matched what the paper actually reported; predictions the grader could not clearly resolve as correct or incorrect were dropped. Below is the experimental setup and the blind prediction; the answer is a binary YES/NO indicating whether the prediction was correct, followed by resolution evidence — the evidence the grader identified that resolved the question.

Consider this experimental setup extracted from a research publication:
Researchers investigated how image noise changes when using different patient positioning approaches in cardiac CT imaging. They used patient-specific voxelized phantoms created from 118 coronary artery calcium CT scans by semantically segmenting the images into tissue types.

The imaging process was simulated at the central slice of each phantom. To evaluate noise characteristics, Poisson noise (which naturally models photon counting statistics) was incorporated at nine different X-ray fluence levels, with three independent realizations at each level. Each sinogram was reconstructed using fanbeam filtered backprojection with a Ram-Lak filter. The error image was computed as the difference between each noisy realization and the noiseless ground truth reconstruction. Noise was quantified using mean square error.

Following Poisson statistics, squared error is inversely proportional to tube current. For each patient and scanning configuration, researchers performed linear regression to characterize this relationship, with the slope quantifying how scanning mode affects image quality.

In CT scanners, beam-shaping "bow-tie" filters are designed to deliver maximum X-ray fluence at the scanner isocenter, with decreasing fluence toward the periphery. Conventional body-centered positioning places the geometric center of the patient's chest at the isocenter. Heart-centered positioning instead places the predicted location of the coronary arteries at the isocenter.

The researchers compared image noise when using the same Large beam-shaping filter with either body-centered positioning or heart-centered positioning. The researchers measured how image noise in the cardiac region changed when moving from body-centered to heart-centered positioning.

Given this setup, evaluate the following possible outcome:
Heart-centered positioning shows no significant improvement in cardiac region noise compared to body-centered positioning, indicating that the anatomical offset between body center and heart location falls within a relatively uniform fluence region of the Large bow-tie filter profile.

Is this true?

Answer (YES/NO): NO